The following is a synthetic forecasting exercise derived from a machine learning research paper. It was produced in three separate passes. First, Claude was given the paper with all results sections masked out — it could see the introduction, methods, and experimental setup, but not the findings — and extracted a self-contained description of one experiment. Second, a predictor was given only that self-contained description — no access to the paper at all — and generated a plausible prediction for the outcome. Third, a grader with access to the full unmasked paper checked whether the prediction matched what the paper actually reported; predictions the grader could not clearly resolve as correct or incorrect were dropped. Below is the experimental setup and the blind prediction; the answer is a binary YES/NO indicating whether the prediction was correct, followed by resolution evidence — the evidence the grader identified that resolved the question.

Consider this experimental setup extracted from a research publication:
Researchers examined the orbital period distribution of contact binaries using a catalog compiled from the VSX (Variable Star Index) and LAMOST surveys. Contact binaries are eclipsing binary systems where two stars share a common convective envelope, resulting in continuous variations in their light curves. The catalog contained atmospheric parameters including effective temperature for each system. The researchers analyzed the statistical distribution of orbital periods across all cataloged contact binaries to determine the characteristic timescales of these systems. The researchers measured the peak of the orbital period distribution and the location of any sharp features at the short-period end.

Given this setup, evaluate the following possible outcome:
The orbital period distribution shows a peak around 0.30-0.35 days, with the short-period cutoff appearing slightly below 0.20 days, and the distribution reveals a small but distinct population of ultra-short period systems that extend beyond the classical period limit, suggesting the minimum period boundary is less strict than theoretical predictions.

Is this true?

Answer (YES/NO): NO